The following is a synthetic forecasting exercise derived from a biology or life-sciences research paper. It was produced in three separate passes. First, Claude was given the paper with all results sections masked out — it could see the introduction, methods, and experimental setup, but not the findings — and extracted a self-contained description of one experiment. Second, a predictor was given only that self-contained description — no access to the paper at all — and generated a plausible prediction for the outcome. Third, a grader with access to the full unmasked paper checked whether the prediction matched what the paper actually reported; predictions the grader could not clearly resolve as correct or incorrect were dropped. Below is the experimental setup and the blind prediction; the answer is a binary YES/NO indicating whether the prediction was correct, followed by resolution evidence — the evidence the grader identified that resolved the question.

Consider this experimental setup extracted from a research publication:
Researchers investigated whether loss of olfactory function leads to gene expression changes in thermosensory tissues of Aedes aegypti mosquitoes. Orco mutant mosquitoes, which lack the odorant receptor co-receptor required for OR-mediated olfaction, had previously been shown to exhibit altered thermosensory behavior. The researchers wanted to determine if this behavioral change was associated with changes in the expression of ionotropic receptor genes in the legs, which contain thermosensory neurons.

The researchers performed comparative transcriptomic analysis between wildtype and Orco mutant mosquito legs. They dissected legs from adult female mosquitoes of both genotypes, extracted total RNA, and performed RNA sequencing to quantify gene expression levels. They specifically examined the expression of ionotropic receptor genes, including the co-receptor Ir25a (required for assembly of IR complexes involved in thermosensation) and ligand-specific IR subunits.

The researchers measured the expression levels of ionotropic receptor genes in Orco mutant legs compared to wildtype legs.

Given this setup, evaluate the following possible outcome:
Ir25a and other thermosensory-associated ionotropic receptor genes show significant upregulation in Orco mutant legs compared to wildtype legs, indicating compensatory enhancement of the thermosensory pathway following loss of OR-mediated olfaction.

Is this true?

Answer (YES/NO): YES